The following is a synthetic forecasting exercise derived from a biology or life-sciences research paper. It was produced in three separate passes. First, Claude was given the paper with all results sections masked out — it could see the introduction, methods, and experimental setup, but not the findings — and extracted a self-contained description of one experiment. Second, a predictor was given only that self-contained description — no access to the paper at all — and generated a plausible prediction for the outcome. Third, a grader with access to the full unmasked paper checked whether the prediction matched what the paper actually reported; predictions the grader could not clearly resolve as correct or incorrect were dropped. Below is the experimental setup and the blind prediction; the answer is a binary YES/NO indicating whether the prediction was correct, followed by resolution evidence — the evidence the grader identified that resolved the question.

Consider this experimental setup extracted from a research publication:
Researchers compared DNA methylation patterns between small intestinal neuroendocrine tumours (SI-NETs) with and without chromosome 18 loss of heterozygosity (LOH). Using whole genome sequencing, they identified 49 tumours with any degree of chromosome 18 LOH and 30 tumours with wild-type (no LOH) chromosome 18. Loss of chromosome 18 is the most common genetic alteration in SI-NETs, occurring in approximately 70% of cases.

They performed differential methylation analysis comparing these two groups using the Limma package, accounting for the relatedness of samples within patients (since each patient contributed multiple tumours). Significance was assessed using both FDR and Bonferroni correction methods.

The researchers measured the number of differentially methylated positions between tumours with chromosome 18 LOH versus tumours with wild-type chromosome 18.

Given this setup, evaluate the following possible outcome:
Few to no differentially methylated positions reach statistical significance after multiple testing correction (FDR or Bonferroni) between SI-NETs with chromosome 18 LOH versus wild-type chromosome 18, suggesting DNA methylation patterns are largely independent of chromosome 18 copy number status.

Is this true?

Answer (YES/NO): NO